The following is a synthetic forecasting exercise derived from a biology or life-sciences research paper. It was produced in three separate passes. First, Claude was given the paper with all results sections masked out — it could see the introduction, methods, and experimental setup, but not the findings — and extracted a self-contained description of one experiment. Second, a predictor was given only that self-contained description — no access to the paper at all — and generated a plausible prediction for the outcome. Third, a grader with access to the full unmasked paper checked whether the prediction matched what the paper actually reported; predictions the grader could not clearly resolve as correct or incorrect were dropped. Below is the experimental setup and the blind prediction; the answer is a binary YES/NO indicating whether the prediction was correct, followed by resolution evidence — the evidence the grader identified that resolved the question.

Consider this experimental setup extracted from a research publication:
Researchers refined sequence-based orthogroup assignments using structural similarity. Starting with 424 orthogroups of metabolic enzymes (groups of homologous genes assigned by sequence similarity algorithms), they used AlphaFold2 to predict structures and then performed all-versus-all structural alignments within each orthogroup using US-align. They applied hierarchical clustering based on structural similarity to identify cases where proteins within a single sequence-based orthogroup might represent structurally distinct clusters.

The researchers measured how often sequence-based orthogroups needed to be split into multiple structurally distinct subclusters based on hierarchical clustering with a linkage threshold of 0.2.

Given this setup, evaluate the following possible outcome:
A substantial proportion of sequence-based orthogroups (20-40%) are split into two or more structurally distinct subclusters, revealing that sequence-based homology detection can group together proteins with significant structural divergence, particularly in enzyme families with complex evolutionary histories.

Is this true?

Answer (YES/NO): NO